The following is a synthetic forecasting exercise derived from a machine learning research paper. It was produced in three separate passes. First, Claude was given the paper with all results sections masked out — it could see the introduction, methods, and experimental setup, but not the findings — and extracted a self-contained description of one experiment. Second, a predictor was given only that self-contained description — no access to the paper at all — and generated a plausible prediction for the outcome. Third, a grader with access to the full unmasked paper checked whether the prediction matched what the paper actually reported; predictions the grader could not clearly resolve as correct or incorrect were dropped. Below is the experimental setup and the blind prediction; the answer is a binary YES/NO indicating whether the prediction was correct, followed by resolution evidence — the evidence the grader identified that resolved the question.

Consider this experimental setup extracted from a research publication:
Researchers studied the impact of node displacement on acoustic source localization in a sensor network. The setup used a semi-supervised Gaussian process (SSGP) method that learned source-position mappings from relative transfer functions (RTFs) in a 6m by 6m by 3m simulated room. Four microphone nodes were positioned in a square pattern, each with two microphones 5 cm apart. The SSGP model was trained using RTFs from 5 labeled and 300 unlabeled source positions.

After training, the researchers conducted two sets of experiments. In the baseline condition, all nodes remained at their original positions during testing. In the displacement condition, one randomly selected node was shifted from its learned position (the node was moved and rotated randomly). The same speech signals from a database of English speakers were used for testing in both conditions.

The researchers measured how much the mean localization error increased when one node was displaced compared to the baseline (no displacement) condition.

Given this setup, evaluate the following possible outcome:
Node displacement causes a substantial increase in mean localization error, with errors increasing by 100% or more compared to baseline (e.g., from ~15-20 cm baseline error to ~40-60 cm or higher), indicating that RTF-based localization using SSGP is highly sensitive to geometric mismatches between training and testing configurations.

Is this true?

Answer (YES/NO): NO